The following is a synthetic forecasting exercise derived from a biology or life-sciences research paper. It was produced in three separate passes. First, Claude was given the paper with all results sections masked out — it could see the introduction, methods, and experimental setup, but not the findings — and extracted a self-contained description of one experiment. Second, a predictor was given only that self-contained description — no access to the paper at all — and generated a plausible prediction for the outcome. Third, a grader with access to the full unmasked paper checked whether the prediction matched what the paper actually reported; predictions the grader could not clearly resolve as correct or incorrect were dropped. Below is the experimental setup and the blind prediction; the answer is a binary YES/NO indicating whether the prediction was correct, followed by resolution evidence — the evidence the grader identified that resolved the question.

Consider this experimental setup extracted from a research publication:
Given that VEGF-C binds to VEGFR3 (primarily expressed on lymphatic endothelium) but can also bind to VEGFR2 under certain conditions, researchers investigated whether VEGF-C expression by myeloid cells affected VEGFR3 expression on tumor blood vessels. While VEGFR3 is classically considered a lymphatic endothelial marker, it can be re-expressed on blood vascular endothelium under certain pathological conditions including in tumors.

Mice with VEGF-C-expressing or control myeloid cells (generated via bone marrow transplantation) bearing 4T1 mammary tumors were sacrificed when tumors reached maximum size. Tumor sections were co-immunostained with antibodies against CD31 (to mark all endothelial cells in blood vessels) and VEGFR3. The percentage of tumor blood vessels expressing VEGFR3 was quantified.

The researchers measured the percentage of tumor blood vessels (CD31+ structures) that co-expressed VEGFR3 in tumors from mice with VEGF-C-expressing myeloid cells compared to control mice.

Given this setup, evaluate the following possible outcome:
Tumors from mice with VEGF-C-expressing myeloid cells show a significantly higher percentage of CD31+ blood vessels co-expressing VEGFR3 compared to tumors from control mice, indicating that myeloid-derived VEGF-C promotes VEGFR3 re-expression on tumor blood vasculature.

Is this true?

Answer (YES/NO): YES